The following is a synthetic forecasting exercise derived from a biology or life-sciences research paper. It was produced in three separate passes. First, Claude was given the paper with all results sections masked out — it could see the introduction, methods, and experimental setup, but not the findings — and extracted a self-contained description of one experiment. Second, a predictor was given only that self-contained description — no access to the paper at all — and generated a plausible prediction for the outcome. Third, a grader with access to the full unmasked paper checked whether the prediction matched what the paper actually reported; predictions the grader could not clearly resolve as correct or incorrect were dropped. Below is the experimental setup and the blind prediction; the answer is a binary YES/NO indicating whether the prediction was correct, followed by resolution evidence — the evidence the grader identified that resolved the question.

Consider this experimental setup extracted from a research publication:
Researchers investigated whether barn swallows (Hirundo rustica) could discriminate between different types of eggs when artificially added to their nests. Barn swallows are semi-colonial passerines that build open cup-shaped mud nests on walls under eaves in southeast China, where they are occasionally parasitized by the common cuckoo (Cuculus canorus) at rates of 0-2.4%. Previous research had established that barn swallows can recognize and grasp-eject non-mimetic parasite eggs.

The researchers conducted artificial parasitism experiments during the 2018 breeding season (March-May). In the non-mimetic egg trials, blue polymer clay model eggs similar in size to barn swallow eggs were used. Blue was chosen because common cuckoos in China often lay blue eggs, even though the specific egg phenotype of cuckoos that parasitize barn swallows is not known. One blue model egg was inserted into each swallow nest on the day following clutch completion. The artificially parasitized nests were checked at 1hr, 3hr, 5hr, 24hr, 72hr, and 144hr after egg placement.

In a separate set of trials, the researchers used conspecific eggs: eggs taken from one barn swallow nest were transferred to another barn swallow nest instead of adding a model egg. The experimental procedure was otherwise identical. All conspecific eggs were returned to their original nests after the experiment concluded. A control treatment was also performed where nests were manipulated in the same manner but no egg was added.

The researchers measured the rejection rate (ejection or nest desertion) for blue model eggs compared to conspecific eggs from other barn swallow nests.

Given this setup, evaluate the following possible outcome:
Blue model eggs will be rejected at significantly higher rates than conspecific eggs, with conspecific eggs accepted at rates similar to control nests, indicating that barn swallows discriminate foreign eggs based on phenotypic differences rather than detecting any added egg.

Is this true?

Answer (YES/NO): YES